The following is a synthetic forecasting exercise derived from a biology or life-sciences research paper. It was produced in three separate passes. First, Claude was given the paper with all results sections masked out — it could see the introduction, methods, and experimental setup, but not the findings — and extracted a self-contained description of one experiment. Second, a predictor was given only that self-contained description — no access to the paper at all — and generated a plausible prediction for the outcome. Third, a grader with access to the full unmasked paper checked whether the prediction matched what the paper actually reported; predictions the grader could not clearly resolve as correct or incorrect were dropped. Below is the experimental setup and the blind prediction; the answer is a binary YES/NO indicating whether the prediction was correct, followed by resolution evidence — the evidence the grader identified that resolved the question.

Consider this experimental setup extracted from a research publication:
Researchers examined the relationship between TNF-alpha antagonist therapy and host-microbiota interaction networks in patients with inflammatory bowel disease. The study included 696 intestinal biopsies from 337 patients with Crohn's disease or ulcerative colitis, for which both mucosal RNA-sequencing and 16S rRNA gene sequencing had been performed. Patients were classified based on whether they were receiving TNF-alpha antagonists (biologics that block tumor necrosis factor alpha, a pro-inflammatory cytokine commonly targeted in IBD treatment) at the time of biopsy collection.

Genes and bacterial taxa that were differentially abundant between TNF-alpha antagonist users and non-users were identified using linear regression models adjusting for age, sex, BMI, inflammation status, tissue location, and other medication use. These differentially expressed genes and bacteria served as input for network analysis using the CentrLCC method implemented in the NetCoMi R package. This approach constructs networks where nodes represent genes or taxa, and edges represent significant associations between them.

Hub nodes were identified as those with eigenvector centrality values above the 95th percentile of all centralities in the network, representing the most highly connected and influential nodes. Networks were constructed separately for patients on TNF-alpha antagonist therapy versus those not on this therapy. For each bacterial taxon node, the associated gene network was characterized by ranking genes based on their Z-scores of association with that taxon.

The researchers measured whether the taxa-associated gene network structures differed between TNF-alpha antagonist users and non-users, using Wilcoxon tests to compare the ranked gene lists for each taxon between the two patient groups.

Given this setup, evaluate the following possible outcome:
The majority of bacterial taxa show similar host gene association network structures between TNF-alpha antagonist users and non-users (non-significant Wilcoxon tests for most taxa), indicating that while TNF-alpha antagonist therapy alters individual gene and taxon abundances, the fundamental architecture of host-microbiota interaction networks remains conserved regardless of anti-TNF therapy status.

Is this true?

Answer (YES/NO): NO